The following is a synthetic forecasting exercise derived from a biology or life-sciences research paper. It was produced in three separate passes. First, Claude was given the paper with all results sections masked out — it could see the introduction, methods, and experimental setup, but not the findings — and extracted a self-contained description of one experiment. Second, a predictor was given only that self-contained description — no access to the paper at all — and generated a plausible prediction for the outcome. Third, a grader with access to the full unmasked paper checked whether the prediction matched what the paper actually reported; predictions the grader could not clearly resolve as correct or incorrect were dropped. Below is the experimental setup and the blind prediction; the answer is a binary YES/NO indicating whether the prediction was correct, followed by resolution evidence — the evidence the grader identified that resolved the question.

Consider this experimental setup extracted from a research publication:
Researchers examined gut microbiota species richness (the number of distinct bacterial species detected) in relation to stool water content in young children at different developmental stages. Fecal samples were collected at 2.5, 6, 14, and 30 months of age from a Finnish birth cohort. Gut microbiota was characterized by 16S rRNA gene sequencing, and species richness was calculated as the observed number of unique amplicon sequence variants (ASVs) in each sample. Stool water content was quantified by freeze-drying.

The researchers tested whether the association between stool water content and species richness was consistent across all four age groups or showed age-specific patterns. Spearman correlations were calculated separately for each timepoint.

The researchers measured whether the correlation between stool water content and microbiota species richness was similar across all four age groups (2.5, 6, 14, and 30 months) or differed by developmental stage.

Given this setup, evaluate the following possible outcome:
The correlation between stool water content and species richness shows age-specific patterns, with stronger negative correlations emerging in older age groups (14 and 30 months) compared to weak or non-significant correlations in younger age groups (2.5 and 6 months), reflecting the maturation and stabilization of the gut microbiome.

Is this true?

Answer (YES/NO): NO